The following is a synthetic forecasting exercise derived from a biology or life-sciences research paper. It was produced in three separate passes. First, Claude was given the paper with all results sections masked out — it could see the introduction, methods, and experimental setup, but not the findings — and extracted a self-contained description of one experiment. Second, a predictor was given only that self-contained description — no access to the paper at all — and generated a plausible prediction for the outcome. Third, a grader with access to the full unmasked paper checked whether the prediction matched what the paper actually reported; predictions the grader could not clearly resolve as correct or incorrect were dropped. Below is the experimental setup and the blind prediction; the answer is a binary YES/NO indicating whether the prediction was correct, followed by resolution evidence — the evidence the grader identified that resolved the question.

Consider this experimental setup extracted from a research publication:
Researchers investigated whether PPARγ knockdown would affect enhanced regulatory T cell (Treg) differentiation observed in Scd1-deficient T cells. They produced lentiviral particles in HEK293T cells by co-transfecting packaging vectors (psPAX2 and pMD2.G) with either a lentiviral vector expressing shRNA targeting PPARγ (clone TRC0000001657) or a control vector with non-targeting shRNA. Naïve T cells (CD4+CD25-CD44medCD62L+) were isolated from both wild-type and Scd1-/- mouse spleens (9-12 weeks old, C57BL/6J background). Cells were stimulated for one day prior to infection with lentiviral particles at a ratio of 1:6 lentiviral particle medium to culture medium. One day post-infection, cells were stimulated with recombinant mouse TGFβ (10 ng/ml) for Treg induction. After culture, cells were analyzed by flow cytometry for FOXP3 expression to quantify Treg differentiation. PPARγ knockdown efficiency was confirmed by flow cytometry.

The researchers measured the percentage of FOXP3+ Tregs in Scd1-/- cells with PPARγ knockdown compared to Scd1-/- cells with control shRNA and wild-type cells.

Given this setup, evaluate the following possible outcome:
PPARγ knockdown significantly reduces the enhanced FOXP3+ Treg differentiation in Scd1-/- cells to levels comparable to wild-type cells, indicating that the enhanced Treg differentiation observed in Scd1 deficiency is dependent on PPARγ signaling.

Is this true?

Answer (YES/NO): YES